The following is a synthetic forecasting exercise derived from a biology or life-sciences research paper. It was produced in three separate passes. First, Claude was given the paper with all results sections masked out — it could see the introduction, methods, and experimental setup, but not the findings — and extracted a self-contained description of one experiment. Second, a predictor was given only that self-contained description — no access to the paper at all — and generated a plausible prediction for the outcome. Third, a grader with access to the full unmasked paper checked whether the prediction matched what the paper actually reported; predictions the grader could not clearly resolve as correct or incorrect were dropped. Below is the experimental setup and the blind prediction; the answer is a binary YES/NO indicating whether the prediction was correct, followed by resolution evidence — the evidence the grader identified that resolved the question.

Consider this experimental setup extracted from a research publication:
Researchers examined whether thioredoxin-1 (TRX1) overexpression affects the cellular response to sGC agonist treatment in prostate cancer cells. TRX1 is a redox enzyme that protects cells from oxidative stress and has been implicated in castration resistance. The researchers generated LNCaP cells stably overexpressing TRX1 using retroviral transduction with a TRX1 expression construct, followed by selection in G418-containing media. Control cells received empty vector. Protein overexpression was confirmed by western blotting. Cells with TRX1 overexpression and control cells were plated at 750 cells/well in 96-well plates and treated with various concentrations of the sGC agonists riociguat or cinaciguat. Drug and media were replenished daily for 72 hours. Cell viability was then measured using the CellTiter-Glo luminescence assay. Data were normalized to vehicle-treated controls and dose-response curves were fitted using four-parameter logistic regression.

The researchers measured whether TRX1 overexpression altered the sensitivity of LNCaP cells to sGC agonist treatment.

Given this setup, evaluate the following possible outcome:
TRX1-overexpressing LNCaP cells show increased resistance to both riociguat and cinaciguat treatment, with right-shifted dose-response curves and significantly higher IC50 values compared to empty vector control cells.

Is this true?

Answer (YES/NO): NO